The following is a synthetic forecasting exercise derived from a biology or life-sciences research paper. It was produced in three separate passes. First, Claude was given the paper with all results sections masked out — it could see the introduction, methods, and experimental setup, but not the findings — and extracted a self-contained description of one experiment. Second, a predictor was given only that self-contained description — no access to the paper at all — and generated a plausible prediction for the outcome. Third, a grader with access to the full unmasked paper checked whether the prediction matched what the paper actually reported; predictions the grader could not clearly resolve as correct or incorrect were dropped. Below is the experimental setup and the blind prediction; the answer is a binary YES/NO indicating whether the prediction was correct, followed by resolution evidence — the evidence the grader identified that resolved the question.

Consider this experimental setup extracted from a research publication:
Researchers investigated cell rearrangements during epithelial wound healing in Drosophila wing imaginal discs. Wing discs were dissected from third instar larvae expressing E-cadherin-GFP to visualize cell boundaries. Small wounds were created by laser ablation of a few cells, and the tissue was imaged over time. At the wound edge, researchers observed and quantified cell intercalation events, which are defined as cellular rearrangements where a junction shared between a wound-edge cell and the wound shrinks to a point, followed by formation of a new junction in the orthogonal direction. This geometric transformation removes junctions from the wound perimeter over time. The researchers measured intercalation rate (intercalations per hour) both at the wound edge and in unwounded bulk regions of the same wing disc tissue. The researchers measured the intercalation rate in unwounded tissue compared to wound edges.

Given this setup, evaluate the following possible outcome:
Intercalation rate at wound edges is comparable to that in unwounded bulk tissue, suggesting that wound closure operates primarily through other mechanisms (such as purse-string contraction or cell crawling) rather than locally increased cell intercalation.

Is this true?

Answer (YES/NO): NO